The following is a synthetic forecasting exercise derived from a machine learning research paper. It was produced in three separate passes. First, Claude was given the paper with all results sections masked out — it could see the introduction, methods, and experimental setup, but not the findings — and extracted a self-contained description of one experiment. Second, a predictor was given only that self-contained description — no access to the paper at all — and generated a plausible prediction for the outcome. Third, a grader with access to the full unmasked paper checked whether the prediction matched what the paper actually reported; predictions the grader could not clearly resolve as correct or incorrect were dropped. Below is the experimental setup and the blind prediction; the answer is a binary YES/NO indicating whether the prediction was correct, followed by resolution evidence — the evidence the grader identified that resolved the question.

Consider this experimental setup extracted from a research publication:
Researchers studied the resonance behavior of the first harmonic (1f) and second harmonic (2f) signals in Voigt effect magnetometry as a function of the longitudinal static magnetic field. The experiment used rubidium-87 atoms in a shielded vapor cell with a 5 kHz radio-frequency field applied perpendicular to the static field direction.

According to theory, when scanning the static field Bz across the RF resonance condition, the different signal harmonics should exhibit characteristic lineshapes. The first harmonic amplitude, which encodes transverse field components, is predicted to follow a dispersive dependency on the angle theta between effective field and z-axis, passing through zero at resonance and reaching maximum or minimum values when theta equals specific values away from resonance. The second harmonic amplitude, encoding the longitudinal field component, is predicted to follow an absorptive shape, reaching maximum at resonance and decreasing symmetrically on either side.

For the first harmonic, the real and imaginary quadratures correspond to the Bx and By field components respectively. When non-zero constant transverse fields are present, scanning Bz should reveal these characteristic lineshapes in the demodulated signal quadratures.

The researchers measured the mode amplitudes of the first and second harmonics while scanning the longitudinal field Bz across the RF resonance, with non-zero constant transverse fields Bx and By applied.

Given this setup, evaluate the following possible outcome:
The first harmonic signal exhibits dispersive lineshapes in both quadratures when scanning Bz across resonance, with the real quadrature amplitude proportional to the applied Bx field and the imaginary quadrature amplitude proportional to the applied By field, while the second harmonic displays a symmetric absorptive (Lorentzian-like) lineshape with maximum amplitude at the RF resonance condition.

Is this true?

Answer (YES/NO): YES